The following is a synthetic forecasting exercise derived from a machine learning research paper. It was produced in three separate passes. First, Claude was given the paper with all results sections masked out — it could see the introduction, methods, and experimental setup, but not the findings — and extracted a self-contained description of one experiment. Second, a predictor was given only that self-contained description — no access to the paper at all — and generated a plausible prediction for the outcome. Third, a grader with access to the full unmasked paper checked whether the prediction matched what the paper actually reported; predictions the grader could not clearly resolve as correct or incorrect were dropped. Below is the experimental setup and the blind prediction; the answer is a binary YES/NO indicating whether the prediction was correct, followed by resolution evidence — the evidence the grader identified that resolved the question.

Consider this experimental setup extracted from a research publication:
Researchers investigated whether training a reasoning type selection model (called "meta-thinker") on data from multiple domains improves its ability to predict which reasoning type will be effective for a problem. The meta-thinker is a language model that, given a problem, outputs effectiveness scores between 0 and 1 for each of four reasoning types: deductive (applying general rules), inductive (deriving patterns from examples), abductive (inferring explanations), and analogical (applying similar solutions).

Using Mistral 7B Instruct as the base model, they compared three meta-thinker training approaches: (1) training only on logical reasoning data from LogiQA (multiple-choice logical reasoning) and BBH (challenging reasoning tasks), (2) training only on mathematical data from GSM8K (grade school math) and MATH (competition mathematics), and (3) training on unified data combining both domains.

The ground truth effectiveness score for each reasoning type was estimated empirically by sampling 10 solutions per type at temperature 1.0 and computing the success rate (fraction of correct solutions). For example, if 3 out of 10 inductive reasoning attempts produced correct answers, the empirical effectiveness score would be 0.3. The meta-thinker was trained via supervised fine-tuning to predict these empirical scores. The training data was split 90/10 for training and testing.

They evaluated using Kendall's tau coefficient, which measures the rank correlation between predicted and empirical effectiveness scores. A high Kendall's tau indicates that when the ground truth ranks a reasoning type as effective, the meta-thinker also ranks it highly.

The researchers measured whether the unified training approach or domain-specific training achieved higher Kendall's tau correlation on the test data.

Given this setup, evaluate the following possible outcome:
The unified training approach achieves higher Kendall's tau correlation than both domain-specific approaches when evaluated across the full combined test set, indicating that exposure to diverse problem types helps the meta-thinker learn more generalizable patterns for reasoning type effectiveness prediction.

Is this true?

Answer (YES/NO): YES